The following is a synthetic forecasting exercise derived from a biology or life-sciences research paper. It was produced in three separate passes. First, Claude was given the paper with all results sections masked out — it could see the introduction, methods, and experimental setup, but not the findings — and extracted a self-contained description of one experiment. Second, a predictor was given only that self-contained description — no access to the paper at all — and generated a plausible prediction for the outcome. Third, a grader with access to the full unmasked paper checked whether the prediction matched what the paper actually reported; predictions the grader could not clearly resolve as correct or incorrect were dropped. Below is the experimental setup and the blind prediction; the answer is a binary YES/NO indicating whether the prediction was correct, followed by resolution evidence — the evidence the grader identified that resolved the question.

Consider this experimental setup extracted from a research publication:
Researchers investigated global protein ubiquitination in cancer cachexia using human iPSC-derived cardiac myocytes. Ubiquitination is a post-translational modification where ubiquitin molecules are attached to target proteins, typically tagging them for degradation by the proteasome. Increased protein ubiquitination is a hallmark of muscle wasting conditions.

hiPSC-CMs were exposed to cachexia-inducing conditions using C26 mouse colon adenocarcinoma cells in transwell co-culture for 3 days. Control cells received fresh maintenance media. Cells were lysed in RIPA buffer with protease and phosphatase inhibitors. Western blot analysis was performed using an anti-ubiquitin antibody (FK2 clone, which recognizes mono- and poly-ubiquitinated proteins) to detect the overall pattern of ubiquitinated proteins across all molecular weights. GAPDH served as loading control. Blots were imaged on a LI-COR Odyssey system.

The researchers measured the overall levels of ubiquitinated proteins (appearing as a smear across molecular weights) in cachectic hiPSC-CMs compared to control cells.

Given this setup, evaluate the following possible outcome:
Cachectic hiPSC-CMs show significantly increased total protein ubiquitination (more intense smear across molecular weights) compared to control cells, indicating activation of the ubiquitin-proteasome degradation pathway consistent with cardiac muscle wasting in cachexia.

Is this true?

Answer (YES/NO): NO